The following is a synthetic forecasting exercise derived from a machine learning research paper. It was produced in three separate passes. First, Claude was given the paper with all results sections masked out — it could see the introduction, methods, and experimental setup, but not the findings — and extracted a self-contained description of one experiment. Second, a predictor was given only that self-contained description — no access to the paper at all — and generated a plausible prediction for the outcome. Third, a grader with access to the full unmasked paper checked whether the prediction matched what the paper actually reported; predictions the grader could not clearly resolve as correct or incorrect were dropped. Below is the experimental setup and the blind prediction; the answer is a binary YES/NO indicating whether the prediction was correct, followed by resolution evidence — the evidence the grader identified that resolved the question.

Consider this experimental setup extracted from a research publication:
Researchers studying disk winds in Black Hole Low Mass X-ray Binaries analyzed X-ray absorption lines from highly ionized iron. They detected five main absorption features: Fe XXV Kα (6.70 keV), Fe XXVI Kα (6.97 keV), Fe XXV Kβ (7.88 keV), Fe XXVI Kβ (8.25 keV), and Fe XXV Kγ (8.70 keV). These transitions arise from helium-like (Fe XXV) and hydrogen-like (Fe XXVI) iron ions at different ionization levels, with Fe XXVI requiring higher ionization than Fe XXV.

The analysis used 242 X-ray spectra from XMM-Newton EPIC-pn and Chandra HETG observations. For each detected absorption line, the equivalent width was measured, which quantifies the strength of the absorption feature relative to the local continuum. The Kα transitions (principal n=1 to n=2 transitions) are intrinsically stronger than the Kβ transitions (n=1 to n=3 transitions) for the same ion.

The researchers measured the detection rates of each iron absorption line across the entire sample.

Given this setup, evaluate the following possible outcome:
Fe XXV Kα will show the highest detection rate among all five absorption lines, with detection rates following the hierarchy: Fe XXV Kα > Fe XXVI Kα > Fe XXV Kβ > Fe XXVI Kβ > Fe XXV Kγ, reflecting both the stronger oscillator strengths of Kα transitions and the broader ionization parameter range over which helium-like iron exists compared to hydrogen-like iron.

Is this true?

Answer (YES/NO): NO